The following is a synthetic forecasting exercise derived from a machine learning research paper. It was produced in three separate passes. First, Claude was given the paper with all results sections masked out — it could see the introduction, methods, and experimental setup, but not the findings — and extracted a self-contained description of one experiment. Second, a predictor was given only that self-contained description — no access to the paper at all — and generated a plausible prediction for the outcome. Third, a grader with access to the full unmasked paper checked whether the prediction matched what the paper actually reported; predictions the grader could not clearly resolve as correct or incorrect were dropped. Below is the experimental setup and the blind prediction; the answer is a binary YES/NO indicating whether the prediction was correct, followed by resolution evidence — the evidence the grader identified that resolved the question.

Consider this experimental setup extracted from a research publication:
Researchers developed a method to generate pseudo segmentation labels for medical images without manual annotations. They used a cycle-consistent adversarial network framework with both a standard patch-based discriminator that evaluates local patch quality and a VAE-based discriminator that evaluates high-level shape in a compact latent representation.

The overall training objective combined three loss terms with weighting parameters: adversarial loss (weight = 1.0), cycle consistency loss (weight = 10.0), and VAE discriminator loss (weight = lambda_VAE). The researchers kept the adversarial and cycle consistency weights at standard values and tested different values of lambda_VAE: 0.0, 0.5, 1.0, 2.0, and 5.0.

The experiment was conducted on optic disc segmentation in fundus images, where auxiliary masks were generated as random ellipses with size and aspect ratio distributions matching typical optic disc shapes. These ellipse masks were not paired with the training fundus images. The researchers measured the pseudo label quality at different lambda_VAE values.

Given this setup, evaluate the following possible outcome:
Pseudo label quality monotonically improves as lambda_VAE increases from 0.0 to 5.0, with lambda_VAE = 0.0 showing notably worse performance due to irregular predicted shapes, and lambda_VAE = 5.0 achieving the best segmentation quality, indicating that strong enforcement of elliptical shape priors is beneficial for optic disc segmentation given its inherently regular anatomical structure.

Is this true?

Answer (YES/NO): NO